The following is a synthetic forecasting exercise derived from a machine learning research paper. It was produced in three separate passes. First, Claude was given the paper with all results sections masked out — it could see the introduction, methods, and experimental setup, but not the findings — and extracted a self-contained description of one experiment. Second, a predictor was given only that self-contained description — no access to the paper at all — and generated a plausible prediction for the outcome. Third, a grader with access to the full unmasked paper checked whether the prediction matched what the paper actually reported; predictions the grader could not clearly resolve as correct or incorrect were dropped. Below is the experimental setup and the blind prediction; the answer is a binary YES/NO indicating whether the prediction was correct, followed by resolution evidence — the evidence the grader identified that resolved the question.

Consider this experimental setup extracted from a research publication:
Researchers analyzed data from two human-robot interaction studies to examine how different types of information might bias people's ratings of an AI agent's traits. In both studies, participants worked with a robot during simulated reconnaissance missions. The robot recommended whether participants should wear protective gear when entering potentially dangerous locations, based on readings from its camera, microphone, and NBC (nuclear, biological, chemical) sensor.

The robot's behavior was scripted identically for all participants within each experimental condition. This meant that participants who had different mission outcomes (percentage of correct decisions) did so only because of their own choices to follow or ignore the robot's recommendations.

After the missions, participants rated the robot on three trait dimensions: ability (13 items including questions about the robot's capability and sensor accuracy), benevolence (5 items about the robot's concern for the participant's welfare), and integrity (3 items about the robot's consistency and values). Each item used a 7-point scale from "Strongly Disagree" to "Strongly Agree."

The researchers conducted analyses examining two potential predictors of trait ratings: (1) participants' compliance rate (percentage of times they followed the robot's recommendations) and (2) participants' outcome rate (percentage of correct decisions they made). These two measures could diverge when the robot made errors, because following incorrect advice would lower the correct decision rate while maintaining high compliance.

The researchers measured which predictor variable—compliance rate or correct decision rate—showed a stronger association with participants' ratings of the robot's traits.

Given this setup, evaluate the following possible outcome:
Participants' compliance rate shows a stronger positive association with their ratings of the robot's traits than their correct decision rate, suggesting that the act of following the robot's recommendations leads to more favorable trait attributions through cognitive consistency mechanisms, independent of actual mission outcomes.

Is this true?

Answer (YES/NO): NO